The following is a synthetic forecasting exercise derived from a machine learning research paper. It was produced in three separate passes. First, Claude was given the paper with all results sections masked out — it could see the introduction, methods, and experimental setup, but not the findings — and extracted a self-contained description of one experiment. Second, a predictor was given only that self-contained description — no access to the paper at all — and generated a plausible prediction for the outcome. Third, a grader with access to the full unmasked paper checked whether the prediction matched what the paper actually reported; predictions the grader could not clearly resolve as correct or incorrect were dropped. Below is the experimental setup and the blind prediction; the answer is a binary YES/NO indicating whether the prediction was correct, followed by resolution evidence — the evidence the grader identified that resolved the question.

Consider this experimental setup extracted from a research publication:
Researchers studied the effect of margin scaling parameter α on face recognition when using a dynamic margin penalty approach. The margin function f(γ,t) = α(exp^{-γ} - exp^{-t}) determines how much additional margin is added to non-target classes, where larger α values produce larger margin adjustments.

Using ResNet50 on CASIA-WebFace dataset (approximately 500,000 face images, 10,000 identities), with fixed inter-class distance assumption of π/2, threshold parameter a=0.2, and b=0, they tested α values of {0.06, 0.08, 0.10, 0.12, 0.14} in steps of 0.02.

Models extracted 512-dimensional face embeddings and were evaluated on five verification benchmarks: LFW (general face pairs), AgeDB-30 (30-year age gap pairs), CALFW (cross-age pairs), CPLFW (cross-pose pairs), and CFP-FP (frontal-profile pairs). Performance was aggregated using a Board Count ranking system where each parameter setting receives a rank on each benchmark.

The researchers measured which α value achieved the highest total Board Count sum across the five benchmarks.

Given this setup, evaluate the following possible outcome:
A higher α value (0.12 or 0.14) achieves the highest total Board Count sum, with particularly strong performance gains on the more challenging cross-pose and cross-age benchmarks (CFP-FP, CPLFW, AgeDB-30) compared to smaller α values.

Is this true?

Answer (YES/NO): NO